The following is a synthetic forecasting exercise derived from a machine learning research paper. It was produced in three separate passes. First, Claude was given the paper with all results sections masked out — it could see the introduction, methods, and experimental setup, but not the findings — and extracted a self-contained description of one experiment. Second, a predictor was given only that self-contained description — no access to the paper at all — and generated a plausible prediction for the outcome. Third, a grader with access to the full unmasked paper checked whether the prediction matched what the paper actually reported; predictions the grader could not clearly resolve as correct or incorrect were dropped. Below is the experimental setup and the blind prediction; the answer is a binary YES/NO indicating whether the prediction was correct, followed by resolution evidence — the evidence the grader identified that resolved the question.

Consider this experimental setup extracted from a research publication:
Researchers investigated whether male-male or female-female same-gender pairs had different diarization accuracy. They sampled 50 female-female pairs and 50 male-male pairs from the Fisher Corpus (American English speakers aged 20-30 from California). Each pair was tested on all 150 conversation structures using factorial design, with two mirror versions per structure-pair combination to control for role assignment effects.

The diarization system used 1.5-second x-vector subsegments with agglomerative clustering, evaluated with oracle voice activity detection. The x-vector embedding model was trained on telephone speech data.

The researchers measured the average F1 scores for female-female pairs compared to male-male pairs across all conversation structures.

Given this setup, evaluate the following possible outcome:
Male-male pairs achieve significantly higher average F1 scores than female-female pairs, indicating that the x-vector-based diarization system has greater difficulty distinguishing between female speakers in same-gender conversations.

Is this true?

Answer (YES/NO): YES